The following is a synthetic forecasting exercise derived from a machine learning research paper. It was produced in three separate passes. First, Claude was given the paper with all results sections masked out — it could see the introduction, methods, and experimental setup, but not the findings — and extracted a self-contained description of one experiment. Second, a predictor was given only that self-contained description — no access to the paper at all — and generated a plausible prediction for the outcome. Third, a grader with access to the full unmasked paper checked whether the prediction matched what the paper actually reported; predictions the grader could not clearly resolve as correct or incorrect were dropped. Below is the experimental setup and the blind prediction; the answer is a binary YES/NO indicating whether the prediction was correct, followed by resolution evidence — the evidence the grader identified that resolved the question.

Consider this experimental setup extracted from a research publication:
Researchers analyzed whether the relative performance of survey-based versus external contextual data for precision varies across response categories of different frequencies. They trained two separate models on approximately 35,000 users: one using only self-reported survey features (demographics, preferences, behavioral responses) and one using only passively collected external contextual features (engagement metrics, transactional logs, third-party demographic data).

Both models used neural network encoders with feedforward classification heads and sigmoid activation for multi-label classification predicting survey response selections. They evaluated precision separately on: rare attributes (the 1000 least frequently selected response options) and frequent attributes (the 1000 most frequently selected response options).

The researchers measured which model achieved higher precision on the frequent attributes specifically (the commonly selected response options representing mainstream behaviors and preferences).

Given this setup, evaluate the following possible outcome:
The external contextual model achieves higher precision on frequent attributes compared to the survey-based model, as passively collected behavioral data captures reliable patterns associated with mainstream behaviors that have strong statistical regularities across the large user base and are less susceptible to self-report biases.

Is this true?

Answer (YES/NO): YES